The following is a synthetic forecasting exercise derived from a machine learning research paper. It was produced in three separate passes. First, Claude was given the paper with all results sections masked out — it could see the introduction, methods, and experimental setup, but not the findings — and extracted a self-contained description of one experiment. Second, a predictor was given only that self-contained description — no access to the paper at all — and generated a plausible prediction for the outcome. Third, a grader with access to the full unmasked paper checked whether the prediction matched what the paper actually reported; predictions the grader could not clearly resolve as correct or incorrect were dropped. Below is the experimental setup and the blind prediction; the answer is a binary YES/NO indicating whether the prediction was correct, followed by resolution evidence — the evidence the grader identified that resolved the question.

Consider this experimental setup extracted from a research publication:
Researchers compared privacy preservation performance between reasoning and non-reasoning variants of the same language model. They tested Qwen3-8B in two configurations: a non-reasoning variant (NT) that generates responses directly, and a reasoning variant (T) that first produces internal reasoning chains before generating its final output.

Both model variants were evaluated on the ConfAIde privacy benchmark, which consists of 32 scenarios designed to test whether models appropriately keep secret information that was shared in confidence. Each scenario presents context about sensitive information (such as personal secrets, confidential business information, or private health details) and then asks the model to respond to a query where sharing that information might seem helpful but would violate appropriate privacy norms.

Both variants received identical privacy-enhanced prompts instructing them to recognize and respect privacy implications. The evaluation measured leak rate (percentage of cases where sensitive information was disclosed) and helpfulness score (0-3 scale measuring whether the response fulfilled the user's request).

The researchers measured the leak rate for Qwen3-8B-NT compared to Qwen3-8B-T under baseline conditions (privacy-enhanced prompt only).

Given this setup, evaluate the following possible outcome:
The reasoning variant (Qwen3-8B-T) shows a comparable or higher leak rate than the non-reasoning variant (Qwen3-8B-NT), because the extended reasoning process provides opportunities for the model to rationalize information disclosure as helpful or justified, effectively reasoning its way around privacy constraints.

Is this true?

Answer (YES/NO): NO